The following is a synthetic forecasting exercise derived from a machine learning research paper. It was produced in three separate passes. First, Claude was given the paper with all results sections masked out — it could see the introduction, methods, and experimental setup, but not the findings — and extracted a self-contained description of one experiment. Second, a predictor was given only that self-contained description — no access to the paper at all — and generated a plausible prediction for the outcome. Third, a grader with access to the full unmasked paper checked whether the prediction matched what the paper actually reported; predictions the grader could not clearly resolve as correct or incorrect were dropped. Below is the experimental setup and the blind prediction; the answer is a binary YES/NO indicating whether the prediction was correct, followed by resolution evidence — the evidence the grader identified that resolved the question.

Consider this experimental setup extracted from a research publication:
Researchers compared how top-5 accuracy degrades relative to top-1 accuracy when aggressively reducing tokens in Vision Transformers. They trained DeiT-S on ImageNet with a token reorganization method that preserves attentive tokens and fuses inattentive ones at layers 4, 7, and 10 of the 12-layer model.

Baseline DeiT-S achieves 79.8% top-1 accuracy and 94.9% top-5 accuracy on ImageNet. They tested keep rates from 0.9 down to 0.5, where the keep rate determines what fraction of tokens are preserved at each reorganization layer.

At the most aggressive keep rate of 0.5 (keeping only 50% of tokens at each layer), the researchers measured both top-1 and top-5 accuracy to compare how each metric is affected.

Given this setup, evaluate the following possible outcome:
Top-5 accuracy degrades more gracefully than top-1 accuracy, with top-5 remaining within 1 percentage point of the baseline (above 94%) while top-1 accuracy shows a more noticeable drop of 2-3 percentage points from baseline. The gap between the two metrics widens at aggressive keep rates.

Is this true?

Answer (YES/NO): NO